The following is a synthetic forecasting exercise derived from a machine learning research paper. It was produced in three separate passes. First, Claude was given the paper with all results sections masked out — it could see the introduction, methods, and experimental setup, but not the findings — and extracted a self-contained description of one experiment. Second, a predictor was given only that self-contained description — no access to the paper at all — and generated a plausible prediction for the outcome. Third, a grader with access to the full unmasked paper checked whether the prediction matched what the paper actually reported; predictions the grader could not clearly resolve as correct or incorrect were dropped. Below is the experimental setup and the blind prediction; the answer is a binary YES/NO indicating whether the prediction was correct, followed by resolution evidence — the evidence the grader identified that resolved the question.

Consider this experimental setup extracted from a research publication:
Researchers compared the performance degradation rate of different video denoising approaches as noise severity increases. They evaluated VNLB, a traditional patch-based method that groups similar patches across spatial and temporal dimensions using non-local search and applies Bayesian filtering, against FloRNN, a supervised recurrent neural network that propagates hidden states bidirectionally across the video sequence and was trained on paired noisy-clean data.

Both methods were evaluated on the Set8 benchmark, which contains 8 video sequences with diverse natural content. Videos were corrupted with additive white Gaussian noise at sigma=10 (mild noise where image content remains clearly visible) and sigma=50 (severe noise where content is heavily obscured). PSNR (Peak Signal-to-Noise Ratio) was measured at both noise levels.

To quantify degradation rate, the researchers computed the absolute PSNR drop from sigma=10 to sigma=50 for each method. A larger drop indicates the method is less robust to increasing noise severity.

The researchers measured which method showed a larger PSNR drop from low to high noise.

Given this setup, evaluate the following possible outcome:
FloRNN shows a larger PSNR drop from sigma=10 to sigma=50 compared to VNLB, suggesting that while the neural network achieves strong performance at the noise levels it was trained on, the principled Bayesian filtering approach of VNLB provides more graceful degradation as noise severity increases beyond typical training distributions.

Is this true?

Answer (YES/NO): NO